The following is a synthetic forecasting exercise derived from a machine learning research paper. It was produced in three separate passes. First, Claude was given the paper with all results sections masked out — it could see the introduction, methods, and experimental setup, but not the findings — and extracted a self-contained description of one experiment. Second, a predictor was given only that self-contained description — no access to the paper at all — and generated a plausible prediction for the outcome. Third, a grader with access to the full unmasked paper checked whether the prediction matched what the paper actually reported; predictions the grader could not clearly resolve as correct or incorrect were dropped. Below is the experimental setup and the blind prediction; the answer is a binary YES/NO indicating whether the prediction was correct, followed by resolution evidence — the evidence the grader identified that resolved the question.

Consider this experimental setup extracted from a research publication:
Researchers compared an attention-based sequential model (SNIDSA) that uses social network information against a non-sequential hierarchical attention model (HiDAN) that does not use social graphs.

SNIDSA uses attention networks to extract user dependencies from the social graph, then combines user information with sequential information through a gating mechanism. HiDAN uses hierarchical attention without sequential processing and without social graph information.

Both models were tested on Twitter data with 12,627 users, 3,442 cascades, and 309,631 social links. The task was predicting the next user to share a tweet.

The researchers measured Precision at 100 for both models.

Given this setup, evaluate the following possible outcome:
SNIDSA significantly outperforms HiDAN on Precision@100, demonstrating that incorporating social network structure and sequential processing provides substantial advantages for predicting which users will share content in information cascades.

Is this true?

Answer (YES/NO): NO